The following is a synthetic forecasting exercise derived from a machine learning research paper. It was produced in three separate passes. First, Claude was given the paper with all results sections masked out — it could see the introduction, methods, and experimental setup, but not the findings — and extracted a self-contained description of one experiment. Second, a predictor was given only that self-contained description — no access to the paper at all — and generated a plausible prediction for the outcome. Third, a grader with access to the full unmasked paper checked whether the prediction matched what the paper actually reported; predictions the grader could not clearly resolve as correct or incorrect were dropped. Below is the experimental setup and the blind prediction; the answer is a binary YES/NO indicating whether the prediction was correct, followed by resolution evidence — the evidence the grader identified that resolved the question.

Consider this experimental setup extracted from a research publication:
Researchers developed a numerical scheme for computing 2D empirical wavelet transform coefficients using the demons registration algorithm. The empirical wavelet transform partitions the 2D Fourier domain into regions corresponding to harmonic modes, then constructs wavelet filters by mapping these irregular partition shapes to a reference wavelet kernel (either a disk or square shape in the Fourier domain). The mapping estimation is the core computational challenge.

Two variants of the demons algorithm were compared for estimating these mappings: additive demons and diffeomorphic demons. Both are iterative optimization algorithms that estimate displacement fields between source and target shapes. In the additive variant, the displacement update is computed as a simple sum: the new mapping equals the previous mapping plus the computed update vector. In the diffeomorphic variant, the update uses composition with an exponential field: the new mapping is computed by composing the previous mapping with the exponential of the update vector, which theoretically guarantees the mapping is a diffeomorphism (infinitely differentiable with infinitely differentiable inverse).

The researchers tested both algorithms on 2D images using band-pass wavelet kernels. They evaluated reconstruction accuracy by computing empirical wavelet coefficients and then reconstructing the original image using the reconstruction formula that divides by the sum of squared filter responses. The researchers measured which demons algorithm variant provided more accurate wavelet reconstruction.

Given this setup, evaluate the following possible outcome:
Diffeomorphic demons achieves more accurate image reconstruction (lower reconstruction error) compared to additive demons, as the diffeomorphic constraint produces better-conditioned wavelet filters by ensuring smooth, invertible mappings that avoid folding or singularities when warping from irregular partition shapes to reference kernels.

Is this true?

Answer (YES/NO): NO